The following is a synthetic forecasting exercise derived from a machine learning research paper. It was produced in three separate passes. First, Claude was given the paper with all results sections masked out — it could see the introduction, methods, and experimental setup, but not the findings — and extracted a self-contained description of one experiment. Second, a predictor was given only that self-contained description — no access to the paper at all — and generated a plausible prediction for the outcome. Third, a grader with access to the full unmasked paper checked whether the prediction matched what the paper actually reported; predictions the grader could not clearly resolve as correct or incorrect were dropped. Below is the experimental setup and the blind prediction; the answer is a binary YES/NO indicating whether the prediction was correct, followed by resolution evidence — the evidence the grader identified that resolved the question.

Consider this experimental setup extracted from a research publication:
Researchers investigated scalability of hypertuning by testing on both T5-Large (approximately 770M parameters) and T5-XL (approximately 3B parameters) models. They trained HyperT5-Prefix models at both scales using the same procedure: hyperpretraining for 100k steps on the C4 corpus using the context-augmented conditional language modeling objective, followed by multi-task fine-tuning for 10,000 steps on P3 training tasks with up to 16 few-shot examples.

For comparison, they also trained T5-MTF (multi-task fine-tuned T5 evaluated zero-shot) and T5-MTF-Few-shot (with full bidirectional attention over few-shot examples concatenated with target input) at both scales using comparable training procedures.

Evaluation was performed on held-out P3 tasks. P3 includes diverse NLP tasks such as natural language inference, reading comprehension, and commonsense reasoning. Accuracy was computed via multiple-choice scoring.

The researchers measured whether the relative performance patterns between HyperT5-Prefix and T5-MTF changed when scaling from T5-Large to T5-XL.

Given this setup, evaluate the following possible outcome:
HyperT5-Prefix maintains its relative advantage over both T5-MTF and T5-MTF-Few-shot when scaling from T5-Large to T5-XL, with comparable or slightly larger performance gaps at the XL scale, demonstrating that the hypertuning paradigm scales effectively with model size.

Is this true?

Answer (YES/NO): NO